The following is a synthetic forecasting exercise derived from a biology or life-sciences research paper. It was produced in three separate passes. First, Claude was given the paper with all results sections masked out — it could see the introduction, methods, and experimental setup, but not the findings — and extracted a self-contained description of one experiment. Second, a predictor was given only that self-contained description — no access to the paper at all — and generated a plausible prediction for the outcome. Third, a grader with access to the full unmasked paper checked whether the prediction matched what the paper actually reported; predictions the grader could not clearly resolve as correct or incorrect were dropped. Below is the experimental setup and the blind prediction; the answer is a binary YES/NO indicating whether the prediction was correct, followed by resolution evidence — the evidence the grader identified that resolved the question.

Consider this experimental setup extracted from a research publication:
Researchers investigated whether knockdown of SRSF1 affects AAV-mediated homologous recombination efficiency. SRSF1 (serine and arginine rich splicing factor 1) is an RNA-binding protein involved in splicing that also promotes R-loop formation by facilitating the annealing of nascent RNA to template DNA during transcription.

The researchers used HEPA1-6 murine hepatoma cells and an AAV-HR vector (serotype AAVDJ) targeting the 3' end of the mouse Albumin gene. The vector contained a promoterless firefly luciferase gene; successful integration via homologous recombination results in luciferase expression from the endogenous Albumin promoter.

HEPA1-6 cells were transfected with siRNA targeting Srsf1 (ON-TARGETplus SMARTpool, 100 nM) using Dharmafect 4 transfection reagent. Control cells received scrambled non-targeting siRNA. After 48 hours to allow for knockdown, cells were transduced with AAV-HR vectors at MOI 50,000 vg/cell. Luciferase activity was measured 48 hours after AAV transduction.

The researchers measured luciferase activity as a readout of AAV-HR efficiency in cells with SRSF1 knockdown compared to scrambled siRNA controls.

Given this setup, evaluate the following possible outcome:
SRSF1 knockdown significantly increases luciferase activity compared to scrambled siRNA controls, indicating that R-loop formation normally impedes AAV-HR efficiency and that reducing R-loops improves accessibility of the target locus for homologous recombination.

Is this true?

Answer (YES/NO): NO